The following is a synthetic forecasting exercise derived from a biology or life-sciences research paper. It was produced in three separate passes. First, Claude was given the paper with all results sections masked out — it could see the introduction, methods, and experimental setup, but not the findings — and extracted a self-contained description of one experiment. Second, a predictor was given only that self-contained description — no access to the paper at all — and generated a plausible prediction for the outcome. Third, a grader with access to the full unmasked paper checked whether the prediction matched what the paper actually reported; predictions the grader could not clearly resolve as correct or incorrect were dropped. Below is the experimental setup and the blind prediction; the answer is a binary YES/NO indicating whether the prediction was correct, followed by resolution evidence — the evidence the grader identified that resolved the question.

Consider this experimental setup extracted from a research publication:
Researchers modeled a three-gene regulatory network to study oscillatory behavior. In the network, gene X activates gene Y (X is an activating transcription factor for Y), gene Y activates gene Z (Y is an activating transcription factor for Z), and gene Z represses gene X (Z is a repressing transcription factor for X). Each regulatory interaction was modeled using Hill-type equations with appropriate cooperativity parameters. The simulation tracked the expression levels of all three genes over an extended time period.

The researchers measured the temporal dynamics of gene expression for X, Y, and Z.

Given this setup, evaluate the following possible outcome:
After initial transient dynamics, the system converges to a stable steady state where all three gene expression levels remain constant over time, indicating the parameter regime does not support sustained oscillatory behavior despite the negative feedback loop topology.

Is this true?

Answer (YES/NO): NO